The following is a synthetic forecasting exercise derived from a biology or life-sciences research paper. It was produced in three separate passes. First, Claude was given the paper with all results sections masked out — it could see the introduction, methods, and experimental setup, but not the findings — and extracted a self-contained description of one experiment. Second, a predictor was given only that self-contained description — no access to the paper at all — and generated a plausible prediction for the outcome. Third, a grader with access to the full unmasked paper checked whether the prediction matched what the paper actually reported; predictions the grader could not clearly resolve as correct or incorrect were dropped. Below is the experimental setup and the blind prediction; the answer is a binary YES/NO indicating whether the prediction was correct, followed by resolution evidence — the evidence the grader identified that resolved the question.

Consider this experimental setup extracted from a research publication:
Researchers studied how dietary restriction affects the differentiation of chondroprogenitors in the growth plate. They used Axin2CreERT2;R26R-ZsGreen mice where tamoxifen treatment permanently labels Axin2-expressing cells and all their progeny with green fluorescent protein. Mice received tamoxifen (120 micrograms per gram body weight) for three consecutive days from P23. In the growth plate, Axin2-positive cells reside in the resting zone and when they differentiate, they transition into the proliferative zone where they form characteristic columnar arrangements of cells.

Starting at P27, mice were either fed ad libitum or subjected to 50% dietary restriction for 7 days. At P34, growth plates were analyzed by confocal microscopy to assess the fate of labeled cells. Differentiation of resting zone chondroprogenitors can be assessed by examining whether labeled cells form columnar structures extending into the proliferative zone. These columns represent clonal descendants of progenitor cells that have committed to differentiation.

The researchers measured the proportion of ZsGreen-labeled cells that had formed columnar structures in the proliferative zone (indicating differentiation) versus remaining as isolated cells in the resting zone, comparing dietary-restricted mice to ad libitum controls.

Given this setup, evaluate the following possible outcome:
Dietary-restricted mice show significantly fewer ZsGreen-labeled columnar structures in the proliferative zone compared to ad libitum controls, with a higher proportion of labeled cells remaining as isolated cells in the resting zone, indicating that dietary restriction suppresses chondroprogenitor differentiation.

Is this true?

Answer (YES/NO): YES